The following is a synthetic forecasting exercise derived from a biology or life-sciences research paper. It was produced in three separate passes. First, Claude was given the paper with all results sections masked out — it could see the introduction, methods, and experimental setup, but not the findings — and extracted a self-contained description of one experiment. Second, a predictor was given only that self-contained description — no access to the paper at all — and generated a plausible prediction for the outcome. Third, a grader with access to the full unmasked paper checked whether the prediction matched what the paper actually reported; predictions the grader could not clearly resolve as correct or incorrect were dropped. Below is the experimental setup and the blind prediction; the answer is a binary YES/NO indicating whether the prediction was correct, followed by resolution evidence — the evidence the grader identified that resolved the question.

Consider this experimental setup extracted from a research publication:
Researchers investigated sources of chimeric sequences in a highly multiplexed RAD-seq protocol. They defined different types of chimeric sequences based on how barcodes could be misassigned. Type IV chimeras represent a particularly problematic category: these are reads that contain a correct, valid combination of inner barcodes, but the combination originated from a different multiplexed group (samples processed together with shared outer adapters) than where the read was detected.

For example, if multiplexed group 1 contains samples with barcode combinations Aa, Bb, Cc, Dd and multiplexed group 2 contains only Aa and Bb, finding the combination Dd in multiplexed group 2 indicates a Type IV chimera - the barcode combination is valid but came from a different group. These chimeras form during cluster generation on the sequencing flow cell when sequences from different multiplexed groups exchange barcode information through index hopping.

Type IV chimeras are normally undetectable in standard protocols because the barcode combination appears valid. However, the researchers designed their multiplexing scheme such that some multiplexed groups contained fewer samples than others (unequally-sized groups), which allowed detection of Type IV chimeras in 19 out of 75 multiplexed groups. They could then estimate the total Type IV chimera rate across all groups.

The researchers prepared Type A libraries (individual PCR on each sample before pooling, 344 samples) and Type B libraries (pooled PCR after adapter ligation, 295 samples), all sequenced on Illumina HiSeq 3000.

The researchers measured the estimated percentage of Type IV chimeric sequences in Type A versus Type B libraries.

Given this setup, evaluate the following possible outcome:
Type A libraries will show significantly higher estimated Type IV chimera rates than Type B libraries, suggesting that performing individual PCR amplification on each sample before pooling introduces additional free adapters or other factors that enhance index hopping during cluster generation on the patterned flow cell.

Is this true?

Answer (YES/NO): NO